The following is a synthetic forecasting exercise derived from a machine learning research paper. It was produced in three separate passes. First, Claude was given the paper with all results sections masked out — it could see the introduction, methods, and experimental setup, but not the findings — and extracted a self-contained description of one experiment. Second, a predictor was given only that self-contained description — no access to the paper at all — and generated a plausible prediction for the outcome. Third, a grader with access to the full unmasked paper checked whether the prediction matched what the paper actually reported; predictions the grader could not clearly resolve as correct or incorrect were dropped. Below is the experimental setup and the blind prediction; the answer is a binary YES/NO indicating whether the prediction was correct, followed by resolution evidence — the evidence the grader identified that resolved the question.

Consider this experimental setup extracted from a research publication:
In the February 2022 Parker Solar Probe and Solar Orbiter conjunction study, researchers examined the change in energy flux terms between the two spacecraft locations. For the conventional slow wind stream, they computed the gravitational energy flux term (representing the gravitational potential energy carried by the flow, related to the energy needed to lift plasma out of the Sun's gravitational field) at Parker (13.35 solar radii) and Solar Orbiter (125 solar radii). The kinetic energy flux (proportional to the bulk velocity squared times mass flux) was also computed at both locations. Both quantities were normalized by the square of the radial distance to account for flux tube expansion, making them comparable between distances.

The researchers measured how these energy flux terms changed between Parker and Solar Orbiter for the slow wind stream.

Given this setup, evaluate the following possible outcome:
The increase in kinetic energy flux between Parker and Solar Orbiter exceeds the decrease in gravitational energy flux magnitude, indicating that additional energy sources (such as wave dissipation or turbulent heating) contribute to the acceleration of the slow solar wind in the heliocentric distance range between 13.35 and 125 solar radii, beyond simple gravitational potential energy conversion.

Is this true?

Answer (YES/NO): NO